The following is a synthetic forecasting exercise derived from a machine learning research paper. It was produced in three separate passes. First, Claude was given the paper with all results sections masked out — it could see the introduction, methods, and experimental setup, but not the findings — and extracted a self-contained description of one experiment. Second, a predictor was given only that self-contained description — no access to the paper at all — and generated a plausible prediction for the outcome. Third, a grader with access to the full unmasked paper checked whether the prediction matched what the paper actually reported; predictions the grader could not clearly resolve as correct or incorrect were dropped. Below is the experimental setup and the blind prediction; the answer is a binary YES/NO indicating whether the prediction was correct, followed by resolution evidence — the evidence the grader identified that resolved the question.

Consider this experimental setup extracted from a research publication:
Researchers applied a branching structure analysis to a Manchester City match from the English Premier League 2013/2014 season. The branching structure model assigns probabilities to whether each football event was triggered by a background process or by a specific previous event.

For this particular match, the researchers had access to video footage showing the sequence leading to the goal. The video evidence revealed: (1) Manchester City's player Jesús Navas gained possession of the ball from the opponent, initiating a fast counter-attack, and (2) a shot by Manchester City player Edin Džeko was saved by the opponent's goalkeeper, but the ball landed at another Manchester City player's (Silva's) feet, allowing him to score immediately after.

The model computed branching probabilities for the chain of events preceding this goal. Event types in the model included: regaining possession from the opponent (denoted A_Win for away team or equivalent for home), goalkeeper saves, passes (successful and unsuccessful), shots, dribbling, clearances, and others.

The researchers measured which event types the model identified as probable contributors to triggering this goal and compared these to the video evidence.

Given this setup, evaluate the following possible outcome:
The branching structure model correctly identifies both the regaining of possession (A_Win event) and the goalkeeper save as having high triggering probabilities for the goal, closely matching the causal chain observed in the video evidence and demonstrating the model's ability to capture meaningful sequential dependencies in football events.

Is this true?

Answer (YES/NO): YES